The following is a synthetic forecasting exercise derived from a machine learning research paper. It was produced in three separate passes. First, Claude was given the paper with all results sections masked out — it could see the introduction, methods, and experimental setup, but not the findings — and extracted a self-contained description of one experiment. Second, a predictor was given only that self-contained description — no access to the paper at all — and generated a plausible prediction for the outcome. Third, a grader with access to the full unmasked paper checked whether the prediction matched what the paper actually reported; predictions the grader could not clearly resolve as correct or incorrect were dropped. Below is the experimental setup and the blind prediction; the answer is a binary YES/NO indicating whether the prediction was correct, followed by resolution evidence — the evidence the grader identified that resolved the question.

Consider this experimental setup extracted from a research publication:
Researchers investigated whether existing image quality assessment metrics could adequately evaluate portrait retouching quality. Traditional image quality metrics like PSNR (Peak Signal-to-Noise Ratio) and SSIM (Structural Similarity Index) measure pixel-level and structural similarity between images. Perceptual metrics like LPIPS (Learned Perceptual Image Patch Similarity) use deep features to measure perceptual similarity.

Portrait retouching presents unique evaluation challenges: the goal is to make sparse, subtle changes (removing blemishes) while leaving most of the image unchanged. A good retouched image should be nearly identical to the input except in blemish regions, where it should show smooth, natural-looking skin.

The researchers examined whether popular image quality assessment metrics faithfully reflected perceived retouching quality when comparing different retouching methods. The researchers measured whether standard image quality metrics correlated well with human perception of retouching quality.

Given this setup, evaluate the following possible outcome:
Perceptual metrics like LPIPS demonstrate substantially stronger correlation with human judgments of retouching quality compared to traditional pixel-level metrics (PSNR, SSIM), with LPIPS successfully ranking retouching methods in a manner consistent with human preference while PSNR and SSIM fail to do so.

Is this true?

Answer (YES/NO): NO